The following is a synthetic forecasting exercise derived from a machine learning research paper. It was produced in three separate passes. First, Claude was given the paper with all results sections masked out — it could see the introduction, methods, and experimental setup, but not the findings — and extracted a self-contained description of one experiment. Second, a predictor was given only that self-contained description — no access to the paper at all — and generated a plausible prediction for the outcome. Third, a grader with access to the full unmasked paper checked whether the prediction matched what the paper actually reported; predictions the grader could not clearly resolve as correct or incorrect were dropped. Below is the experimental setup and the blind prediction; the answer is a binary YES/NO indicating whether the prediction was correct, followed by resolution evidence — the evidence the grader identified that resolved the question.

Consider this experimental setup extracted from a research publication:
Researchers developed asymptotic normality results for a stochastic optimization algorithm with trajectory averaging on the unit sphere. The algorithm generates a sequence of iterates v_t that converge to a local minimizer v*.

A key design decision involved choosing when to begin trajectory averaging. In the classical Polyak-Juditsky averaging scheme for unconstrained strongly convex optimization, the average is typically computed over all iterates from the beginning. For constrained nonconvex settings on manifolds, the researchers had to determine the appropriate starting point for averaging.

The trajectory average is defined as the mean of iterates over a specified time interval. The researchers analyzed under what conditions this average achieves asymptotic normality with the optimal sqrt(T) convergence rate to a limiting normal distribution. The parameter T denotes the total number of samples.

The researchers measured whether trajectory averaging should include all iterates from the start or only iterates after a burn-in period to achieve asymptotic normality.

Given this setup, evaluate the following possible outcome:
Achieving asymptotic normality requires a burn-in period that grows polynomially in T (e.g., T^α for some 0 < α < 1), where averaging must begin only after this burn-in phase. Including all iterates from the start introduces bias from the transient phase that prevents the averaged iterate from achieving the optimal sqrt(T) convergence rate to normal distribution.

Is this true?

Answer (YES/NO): YES